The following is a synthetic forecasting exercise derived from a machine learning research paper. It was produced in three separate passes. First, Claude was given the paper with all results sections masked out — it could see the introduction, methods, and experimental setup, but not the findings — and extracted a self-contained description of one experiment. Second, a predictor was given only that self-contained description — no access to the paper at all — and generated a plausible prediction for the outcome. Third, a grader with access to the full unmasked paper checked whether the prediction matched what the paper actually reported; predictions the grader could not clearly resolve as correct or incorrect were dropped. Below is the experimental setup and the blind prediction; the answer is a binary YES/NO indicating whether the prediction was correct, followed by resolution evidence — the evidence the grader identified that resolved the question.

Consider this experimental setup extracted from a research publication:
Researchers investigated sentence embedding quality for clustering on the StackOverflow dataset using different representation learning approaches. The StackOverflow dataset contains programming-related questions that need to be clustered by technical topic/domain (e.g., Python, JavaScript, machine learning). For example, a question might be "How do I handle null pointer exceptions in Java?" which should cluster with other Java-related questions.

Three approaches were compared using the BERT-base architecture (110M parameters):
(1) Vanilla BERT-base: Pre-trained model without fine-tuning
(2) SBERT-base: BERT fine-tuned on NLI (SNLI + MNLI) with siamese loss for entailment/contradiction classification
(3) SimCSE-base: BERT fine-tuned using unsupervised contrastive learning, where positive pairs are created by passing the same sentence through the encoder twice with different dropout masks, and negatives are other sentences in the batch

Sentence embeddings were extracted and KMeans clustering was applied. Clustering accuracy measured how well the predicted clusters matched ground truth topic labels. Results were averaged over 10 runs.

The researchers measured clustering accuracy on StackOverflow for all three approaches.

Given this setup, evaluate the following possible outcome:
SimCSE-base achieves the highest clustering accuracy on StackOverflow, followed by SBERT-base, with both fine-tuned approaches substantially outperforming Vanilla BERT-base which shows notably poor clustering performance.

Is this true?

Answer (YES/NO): NO